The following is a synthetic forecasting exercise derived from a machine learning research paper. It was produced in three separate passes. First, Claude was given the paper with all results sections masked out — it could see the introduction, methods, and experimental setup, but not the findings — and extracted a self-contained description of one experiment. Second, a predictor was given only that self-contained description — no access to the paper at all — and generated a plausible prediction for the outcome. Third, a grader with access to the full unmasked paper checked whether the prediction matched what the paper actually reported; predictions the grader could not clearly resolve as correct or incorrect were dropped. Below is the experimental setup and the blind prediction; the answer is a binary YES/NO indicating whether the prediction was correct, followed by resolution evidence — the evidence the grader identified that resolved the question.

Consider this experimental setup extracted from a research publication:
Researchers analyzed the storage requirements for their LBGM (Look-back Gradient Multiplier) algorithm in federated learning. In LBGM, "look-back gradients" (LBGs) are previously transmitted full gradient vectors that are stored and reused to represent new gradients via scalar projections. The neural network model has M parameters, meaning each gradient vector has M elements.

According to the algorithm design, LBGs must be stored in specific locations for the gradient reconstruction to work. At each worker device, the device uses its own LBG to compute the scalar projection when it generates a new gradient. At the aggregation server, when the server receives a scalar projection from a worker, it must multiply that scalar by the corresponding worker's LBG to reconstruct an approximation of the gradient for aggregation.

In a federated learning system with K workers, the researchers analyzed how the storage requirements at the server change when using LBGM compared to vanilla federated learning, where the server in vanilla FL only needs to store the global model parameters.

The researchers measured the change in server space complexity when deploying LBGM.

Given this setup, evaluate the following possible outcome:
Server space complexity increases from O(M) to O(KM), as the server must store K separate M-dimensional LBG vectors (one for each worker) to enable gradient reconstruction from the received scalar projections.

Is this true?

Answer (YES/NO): YES